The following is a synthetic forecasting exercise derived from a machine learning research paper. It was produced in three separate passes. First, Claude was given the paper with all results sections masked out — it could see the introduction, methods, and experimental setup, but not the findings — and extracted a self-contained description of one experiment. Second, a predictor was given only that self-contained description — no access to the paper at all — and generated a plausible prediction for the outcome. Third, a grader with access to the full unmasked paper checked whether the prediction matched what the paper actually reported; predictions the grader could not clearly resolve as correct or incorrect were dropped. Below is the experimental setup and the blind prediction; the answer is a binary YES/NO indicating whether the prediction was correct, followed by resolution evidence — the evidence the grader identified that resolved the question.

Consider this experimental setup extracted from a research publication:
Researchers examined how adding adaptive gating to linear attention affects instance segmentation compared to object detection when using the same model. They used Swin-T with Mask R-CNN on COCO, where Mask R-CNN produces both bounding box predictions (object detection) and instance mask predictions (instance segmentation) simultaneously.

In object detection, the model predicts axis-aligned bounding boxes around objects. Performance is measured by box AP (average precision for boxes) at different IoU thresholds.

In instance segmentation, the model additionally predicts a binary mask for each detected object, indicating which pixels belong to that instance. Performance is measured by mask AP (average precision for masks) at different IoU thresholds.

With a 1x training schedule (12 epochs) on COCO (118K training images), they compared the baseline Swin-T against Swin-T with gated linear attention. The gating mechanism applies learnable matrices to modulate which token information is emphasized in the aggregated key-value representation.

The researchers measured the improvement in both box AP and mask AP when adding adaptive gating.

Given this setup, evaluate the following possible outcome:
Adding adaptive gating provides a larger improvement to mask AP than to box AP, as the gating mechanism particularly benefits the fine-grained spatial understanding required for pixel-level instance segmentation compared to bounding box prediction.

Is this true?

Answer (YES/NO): NO